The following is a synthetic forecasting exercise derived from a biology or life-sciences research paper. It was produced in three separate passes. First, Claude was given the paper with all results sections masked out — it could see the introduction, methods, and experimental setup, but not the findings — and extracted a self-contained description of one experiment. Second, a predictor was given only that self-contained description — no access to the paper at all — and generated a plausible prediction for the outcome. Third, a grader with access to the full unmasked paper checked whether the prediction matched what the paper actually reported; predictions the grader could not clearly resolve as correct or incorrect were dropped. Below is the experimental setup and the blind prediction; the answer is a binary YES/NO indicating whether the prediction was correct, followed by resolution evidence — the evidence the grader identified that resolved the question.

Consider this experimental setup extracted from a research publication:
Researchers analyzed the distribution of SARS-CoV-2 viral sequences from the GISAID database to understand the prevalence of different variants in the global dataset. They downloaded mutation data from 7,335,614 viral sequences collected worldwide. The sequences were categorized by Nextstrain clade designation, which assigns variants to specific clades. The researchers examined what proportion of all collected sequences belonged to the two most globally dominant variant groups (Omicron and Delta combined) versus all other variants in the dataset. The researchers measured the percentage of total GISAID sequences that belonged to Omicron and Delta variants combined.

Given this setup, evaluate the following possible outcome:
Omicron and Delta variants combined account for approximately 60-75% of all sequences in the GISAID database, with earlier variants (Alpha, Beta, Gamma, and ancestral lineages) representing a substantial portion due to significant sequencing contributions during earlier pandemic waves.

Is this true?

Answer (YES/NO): NO